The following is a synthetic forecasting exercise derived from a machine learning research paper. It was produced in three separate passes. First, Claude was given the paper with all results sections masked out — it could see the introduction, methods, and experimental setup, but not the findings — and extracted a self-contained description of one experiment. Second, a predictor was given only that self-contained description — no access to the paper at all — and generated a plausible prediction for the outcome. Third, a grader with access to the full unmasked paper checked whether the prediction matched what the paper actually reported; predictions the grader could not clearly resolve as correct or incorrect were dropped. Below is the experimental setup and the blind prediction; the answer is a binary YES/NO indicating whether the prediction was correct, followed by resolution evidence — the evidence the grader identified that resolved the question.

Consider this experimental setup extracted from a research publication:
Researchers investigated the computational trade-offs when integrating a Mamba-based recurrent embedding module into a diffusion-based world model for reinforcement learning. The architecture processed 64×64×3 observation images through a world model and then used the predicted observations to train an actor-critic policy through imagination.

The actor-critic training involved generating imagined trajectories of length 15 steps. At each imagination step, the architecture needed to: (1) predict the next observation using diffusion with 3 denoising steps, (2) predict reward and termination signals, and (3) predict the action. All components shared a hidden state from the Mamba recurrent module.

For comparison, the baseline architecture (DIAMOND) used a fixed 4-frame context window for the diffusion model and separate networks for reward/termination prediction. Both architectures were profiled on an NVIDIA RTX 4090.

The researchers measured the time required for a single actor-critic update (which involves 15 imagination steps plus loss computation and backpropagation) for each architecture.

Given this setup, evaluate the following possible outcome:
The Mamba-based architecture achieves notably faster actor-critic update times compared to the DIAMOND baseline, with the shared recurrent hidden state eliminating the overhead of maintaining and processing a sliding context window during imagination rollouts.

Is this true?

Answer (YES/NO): NO